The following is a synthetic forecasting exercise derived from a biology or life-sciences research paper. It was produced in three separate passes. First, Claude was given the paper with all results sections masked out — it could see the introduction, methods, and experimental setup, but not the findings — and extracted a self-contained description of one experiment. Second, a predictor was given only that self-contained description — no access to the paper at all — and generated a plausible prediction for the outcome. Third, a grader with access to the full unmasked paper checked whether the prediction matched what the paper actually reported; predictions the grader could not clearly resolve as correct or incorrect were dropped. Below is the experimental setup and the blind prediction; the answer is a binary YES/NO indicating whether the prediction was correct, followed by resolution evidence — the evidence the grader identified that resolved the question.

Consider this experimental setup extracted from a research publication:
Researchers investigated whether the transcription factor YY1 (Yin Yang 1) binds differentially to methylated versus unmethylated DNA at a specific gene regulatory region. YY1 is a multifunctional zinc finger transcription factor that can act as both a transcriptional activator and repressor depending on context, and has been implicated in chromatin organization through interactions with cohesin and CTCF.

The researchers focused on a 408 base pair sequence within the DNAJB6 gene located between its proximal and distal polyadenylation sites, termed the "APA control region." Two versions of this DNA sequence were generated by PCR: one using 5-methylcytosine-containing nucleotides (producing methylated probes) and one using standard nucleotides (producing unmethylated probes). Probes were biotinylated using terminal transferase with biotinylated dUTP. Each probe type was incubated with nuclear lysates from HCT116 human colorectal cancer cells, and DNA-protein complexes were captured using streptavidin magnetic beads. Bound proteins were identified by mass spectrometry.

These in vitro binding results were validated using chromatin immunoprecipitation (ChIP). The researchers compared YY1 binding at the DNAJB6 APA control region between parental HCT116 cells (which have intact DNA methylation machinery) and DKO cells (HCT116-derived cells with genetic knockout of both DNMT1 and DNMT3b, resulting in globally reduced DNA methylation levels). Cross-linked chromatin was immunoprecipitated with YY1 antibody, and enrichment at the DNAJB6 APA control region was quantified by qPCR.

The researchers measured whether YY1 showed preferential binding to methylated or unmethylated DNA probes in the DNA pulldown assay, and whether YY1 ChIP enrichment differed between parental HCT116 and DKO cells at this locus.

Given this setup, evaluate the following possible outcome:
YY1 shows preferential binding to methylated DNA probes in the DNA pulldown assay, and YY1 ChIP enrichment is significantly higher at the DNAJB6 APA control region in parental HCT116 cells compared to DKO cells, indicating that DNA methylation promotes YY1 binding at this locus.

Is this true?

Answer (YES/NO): NO